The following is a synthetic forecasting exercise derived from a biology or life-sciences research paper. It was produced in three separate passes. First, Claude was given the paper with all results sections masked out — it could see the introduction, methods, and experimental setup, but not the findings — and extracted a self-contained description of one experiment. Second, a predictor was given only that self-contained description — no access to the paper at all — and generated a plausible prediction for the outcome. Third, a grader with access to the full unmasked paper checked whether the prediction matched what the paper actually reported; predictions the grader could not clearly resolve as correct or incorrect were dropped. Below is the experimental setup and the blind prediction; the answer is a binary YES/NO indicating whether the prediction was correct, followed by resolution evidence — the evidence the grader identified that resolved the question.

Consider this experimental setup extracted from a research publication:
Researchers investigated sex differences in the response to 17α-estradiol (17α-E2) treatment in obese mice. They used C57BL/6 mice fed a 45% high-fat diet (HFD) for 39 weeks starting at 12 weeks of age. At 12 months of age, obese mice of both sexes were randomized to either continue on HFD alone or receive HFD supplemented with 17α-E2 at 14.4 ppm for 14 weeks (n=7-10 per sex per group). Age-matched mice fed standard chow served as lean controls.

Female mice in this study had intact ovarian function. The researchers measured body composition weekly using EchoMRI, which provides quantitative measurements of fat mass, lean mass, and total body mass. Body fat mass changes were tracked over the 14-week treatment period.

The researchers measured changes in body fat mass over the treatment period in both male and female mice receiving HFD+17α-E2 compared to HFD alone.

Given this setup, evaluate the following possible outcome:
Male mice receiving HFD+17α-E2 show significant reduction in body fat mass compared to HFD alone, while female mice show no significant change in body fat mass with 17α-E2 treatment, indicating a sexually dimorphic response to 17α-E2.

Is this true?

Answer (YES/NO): NO